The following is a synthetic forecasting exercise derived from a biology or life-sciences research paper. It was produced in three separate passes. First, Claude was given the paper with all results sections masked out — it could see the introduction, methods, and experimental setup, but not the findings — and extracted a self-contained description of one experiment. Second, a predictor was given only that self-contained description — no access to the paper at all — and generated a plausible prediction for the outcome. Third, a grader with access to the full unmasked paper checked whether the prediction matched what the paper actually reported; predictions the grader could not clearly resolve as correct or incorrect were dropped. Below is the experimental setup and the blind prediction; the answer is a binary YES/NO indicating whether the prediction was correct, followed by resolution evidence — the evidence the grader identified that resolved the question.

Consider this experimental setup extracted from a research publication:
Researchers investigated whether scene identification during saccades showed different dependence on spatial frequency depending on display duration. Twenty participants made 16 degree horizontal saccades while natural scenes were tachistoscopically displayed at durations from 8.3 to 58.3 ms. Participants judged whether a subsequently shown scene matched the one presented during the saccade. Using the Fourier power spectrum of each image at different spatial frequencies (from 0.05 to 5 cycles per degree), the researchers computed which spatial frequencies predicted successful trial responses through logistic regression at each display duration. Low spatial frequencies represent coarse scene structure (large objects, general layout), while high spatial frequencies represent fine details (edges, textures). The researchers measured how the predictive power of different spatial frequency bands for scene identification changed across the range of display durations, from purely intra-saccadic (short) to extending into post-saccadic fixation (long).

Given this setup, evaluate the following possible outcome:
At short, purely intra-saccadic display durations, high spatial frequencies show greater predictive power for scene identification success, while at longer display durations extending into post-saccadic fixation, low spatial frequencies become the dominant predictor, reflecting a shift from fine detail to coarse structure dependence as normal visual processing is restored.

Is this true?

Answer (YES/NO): NO